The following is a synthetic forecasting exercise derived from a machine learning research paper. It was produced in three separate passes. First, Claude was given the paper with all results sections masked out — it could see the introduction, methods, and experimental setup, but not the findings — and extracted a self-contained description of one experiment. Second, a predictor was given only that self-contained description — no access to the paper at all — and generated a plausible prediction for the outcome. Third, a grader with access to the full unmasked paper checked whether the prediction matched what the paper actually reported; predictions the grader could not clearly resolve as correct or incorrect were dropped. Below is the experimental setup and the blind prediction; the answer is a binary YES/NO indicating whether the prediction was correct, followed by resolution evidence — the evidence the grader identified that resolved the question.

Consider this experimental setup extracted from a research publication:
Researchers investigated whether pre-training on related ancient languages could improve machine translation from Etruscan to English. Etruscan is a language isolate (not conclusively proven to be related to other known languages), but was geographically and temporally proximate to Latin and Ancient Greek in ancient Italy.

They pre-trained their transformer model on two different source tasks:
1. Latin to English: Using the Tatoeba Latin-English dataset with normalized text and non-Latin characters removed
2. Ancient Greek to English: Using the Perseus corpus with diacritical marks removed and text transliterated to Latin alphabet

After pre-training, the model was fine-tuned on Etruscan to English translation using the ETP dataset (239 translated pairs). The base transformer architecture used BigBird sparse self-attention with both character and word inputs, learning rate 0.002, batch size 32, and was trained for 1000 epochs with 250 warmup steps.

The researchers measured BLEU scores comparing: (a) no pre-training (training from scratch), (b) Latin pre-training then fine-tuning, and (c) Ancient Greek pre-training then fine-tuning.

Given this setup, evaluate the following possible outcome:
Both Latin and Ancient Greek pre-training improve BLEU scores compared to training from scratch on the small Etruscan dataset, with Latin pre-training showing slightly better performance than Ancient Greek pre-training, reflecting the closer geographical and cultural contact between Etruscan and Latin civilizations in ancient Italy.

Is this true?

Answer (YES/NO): NO